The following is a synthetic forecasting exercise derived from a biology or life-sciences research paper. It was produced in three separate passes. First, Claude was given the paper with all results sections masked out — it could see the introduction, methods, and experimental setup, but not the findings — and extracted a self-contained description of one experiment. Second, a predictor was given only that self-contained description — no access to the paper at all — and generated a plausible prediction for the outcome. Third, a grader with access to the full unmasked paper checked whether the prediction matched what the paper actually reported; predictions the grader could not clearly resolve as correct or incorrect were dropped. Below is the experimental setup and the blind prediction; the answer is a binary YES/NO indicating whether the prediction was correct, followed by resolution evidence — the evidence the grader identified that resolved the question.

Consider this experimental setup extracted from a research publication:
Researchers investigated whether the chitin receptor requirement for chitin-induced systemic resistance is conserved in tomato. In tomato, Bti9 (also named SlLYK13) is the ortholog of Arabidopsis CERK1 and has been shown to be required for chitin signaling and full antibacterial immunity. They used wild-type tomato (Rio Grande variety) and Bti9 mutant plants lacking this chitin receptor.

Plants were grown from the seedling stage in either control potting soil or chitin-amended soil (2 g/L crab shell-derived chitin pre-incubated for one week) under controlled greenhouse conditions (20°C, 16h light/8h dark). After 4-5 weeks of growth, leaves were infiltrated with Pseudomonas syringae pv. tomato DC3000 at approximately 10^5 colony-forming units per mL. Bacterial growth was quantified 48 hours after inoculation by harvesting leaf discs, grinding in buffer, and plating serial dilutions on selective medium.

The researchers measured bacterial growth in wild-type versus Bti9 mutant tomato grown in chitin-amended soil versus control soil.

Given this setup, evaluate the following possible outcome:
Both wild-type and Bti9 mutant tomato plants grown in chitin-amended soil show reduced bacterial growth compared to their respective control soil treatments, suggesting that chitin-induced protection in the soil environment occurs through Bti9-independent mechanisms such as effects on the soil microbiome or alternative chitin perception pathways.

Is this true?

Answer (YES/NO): NO